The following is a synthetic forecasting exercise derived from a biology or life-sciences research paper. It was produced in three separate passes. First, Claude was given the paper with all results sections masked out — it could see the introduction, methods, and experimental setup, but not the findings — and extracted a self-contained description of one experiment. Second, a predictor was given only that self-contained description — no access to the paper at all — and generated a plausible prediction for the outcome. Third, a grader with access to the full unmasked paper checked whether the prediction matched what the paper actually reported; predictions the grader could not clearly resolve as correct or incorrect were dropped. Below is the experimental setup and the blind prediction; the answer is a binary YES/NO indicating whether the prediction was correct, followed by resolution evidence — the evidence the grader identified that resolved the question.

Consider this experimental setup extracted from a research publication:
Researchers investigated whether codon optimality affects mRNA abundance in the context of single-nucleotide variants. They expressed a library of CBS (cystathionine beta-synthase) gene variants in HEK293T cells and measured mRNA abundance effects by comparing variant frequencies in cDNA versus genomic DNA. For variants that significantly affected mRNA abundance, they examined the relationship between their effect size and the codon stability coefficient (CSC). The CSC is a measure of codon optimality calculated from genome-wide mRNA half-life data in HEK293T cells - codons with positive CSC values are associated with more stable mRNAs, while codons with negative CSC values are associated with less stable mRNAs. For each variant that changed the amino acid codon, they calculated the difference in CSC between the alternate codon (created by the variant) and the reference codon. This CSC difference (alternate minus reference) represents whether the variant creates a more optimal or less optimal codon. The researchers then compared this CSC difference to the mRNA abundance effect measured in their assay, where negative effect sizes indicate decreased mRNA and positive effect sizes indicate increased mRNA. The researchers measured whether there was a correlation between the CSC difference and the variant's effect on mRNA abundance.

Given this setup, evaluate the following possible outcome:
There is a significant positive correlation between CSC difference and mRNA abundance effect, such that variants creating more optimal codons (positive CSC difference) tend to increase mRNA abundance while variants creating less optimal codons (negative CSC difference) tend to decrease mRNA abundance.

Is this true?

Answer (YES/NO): YES